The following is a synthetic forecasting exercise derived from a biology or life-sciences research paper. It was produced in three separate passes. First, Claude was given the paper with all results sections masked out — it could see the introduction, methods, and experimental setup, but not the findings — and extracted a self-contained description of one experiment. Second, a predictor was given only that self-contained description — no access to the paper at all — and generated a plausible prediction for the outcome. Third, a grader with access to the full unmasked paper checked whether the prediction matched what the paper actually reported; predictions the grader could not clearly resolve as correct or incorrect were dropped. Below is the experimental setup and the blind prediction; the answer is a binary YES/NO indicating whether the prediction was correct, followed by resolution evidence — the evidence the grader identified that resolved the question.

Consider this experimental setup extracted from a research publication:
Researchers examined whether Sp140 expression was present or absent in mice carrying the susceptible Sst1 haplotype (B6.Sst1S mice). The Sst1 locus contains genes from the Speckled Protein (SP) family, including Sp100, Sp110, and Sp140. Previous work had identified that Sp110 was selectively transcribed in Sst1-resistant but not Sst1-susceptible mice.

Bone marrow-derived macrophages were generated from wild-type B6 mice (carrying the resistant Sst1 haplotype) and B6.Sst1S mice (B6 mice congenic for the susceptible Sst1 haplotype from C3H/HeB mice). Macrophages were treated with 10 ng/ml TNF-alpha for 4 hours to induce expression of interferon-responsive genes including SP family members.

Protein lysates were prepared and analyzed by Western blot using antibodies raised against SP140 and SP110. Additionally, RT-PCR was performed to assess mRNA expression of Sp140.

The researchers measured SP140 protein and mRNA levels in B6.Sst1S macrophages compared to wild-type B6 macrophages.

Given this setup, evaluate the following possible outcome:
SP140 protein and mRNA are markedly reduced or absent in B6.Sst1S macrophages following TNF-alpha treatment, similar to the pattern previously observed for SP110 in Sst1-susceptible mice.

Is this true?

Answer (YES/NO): YES